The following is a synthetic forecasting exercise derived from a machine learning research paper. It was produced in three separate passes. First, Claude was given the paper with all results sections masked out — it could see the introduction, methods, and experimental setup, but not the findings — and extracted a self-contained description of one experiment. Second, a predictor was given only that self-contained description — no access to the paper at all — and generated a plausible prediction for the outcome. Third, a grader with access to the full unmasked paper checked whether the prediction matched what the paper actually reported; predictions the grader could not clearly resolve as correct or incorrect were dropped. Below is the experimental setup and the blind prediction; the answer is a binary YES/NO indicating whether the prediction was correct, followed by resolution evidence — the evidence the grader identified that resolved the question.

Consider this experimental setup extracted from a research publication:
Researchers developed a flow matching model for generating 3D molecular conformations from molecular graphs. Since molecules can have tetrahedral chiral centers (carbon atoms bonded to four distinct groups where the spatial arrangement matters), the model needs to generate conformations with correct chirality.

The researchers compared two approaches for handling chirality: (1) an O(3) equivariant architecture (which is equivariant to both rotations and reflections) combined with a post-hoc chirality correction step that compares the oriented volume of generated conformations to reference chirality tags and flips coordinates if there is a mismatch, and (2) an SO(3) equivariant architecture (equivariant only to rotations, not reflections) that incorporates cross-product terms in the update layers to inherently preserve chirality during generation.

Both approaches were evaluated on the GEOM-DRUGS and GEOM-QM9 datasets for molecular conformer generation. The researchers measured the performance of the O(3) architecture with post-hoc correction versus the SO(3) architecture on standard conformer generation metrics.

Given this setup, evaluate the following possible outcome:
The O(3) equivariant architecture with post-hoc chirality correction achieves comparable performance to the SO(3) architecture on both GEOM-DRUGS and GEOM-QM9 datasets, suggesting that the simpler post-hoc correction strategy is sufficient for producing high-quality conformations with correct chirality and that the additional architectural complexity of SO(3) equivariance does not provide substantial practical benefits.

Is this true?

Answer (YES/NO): NO